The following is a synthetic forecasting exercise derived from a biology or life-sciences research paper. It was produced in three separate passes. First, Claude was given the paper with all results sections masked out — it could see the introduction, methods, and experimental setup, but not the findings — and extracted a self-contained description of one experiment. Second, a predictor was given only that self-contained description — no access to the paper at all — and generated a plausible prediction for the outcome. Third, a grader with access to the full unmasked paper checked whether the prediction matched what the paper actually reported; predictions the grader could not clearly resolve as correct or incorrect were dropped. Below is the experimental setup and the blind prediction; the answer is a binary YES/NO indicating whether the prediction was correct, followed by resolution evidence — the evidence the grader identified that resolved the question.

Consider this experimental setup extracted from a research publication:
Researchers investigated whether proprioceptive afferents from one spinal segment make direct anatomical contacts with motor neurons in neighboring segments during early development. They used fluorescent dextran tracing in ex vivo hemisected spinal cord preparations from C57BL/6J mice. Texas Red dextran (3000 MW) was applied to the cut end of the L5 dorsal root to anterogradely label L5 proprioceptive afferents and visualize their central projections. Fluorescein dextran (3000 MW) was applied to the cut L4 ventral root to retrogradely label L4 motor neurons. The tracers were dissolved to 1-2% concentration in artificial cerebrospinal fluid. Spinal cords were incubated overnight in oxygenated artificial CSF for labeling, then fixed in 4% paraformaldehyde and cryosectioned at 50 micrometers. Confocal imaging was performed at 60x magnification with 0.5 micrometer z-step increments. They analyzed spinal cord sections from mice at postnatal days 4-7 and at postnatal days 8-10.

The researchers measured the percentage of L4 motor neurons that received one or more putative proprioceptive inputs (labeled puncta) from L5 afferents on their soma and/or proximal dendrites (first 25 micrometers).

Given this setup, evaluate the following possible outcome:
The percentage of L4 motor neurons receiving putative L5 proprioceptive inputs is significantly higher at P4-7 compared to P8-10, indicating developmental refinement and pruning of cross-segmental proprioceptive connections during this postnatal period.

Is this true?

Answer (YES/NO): YES